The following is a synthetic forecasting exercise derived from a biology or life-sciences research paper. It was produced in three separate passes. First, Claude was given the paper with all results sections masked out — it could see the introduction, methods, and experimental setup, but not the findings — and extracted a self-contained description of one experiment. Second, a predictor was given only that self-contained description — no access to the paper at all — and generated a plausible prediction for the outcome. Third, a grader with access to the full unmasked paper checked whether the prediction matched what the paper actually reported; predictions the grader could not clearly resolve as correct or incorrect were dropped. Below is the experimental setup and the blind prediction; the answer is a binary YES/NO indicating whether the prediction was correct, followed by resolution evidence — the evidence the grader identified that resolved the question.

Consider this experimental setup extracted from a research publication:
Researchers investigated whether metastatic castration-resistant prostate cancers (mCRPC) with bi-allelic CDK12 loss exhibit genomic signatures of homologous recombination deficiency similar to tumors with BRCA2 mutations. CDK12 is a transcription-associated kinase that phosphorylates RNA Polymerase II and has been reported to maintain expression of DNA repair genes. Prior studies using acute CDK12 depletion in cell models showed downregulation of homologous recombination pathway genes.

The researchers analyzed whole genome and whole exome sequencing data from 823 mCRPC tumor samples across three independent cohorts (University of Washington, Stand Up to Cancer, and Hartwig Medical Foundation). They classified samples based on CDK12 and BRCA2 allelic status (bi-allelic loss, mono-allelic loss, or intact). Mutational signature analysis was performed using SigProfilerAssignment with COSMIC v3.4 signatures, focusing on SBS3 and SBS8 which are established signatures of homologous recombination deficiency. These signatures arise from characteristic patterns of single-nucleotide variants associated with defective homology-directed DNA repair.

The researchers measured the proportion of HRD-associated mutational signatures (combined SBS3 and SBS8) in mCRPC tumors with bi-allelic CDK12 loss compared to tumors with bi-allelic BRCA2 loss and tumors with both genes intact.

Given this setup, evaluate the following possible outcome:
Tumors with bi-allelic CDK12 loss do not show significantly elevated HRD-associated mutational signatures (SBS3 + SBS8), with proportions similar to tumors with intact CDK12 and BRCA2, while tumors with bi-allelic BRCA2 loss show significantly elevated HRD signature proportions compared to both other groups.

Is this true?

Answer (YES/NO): NO